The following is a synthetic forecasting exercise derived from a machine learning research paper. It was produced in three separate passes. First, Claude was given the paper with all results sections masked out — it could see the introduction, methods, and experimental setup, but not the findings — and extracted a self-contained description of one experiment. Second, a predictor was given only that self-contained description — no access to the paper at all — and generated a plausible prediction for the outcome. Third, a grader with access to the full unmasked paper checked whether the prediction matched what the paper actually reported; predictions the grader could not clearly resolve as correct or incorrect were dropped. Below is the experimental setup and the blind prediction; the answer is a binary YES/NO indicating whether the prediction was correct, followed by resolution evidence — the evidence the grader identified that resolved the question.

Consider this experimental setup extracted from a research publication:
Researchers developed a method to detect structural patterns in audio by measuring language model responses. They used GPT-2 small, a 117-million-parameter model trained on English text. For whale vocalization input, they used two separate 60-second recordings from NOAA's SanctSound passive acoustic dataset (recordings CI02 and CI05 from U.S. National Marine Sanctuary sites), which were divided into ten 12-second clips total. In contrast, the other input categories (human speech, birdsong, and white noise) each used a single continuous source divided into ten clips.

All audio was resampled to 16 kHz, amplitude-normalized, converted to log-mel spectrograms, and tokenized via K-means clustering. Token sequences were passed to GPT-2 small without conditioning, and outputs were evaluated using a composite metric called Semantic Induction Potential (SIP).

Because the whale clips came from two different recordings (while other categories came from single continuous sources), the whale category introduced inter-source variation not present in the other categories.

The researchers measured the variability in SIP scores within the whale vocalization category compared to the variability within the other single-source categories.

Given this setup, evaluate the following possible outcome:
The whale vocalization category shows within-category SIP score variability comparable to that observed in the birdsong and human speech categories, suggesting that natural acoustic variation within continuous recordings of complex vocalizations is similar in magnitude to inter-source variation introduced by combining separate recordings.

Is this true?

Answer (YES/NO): NO